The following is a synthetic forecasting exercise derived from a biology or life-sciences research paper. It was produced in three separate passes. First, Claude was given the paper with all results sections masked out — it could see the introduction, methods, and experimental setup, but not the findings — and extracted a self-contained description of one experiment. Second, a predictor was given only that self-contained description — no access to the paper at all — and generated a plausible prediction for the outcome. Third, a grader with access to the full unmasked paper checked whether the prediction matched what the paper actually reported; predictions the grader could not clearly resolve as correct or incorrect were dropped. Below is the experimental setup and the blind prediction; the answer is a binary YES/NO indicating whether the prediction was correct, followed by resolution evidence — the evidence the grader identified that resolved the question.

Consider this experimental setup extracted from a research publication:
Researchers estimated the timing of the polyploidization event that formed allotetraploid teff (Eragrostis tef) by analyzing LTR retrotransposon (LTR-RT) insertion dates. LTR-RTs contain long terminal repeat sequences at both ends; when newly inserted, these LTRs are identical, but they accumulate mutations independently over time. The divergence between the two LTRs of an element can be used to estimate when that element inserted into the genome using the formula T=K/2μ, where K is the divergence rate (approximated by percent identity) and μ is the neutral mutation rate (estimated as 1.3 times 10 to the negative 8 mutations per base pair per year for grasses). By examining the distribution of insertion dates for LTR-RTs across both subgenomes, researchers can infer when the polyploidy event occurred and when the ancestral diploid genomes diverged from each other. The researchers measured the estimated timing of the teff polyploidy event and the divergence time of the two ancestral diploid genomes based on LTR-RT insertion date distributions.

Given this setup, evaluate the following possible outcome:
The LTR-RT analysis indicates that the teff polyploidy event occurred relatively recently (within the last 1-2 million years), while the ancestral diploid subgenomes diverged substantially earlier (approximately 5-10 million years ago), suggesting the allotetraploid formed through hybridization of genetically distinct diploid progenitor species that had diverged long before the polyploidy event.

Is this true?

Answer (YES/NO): YES